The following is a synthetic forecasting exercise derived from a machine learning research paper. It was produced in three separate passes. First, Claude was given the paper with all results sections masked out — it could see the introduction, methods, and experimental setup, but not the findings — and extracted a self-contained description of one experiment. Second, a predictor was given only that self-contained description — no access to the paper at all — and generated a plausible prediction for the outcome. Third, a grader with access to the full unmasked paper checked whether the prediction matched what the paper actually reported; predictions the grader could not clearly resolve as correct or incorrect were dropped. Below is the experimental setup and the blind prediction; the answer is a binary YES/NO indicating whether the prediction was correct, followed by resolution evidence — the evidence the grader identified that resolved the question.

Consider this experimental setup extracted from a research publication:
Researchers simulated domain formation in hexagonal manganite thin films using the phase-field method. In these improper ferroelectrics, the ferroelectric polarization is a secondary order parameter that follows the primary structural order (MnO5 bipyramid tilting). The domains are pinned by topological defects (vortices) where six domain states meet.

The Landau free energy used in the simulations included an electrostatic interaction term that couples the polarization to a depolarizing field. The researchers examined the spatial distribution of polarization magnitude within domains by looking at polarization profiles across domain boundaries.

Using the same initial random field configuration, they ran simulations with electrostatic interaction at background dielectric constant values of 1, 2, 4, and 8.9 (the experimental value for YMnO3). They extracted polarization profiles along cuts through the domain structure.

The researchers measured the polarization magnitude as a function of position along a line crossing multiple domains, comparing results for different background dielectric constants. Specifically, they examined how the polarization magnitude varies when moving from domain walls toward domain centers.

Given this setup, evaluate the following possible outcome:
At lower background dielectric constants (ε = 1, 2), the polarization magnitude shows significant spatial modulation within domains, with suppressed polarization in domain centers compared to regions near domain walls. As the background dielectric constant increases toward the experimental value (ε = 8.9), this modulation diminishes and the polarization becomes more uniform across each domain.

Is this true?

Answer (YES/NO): YES